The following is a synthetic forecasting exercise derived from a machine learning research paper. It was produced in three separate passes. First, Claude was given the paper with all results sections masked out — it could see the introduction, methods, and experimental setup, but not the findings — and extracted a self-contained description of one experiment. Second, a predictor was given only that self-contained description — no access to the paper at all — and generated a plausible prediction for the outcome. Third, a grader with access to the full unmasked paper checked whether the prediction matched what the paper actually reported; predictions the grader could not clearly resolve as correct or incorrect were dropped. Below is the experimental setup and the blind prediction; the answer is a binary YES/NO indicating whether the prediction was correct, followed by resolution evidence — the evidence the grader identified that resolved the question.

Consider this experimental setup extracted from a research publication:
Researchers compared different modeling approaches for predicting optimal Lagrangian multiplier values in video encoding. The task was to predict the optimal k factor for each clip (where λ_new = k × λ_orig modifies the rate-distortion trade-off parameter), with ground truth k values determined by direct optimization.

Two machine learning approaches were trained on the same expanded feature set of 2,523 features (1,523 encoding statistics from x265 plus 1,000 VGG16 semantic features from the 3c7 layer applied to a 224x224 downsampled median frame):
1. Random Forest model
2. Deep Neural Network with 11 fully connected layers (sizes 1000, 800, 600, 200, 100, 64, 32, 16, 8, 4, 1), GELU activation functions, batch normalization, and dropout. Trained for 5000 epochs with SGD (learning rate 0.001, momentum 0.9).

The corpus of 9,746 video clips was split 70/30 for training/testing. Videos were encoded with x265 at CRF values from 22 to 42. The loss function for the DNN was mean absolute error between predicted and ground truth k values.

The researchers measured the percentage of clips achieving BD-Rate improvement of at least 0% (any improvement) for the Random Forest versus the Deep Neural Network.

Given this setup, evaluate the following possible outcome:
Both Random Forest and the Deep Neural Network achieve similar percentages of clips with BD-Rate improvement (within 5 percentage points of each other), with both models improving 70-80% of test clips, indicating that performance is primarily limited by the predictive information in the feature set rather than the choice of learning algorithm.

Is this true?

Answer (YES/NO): NO